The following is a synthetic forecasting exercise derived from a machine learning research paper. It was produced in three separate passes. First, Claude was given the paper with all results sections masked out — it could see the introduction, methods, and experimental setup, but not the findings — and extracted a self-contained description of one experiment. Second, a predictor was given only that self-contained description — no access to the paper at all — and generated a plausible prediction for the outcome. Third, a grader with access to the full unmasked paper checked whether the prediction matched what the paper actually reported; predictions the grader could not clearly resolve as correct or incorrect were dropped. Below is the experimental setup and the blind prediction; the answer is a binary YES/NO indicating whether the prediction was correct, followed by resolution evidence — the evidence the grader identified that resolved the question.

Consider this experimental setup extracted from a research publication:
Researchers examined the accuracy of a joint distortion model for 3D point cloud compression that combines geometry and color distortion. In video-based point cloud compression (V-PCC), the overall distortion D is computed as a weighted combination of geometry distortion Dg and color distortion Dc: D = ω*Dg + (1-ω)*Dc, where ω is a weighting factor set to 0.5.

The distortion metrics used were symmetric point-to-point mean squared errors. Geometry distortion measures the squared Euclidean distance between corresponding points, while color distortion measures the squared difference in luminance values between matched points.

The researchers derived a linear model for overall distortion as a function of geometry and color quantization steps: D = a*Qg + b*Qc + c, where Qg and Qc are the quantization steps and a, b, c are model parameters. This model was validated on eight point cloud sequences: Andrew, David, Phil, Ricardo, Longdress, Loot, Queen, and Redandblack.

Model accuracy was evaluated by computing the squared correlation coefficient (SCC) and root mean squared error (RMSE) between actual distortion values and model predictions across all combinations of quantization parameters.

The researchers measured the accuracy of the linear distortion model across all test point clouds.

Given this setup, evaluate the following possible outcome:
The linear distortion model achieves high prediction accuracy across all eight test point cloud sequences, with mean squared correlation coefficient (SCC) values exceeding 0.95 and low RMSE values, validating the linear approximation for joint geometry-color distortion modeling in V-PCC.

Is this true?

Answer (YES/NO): YES